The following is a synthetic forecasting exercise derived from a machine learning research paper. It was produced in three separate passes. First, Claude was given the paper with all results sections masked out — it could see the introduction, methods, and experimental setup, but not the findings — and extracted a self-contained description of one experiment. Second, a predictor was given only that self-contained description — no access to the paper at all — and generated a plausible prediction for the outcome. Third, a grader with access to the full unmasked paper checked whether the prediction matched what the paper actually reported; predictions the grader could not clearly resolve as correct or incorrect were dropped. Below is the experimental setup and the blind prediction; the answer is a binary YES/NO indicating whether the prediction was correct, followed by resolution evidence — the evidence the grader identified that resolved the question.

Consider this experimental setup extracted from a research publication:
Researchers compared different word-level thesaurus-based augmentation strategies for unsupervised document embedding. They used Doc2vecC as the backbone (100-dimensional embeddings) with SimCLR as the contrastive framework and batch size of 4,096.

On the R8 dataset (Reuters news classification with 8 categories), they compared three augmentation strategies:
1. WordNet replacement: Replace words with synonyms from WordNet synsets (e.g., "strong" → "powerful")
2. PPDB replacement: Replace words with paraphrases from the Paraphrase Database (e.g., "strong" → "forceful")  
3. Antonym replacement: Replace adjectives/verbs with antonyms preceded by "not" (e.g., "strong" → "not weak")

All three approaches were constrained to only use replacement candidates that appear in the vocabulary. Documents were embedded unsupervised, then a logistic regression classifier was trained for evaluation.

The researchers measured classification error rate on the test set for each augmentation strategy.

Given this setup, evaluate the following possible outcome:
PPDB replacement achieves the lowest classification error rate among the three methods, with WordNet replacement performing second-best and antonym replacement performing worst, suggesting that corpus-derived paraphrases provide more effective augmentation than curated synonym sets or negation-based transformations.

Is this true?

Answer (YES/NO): NO